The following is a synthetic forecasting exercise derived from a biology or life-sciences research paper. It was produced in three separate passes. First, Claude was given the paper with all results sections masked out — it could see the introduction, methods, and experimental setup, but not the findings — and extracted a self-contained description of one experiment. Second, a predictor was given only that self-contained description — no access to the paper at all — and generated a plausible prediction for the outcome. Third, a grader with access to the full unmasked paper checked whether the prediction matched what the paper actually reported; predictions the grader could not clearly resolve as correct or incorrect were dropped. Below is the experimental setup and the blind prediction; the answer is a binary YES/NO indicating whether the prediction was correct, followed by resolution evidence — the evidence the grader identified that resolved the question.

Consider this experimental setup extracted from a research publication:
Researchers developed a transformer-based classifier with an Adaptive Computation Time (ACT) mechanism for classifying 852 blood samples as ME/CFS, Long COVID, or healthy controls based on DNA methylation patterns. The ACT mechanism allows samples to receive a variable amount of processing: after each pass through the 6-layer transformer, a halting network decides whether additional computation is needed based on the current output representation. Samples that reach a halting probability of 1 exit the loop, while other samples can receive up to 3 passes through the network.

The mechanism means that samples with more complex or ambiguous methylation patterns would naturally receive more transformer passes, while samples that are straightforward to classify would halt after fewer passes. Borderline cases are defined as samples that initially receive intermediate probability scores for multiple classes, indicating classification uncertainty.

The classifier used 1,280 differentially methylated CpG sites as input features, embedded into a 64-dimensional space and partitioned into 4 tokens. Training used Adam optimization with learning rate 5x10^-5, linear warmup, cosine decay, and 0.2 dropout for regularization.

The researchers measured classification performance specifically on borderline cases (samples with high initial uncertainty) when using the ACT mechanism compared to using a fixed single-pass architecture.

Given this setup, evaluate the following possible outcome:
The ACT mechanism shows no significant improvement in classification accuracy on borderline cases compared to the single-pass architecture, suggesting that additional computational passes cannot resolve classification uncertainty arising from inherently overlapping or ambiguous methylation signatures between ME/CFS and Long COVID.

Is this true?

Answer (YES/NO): NO